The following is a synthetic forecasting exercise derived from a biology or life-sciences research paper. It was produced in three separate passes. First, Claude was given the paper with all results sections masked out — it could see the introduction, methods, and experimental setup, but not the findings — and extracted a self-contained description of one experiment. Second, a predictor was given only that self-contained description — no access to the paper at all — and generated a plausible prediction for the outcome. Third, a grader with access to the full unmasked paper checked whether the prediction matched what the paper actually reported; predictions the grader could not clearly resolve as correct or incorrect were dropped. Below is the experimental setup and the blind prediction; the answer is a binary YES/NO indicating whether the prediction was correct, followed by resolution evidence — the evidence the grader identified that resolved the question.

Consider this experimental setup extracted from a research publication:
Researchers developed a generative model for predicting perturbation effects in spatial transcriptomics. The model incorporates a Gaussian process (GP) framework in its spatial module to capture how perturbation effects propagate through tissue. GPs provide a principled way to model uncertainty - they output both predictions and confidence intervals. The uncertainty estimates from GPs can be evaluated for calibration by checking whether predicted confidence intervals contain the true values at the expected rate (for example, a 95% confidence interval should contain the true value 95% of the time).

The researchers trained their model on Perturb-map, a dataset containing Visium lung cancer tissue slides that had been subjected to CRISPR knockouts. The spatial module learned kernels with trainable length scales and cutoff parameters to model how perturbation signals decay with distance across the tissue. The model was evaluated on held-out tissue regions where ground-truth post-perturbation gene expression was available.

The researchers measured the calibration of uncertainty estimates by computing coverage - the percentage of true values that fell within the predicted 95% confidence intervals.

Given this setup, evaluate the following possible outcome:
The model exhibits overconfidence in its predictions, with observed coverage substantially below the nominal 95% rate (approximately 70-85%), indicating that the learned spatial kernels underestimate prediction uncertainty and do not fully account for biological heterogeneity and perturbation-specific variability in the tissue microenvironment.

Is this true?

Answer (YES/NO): NO